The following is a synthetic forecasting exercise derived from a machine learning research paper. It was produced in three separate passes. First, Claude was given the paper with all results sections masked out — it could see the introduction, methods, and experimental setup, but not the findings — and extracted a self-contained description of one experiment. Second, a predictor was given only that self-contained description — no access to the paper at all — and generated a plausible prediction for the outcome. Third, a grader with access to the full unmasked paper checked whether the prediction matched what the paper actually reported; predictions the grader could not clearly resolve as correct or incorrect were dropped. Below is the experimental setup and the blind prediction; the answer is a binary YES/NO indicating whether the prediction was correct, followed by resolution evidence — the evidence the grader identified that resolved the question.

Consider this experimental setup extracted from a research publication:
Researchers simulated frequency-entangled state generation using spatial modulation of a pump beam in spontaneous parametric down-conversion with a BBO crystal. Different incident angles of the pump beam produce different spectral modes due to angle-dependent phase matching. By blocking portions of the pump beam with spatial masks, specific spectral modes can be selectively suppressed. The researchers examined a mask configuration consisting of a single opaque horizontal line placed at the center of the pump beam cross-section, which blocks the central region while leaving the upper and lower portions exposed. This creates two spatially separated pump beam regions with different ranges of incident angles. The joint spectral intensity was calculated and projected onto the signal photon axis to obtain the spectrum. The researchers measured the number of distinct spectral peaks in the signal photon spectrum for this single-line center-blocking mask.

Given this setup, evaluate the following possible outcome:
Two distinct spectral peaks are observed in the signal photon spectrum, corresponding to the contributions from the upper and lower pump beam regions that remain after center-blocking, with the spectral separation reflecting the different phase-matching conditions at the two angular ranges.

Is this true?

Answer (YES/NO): YES